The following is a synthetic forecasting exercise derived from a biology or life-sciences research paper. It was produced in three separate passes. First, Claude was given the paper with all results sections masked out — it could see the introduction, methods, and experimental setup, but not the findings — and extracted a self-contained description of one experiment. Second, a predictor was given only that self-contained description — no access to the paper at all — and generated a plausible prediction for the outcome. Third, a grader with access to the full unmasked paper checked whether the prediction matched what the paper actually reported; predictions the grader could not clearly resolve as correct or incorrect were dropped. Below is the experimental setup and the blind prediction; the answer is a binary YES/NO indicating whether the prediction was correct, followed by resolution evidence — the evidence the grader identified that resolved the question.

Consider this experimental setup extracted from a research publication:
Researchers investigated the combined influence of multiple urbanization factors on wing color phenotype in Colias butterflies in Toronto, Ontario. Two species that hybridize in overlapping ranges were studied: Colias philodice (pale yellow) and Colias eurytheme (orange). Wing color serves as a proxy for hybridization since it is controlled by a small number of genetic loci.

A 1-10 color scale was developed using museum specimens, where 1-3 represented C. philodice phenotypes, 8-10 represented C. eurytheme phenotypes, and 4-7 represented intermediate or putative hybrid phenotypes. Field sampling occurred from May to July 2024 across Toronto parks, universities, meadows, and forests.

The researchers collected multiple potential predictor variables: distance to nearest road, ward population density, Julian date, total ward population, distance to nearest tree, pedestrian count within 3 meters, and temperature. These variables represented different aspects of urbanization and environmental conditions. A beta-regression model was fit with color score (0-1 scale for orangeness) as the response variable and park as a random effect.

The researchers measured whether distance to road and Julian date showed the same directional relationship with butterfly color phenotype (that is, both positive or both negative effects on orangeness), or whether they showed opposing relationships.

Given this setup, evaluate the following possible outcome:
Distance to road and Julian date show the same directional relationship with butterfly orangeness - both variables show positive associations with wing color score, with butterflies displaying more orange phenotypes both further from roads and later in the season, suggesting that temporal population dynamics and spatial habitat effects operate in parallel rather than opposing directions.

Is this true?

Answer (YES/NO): YES